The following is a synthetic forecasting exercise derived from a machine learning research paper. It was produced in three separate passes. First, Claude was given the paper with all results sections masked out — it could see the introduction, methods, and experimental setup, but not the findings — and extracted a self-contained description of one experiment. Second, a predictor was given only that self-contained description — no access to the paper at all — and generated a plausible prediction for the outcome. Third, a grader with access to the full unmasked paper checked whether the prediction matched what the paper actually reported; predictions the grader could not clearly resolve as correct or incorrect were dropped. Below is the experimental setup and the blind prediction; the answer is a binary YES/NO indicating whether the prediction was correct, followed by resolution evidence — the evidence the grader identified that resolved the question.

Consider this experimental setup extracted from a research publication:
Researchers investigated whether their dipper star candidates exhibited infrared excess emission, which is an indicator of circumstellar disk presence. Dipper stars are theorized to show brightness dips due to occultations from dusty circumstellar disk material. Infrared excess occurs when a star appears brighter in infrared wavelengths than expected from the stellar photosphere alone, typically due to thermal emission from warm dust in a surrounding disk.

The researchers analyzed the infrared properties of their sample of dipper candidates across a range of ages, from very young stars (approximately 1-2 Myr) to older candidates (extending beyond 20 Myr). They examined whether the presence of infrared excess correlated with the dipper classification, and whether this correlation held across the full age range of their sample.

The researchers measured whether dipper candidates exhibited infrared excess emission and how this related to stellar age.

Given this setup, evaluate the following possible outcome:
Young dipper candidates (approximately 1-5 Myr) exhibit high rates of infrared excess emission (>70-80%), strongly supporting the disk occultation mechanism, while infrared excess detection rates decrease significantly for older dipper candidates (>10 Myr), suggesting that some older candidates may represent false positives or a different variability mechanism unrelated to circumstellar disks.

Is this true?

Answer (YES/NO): NO